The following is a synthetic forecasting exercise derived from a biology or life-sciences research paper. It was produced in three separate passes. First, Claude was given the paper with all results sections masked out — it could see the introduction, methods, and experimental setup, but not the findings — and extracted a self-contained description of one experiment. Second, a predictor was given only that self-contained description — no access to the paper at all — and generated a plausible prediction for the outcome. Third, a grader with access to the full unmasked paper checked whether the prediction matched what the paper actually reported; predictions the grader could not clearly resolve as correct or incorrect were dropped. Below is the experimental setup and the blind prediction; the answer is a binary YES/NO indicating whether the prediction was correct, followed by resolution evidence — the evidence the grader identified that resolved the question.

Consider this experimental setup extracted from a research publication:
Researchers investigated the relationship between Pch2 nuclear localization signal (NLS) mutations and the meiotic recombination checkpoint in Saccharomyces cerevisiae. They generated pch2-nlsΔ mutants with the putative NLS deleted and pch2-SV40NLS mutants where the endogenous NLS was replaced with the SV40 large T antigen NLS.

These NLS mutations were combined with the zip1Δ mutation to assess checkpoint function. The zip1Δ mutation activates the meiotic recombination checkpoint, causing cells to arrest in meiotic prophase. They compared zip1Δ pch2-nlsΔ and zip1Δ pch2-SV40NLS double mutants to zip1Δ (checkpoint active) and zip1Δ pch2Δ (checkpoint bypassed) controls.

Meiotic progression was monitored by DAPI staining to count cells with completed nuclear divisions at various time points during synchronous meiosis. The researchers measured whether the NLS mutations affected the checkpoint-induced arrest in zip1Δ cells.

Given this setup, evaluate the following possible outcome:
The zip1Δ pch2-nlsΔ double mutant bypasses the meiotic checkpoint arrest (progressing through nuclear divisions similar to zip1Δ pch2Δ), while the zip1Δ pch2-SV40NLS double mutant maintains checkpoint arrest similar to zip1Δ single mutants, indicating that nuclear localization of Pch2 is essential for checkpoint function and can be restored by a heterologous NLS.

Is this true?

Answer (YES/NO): NO